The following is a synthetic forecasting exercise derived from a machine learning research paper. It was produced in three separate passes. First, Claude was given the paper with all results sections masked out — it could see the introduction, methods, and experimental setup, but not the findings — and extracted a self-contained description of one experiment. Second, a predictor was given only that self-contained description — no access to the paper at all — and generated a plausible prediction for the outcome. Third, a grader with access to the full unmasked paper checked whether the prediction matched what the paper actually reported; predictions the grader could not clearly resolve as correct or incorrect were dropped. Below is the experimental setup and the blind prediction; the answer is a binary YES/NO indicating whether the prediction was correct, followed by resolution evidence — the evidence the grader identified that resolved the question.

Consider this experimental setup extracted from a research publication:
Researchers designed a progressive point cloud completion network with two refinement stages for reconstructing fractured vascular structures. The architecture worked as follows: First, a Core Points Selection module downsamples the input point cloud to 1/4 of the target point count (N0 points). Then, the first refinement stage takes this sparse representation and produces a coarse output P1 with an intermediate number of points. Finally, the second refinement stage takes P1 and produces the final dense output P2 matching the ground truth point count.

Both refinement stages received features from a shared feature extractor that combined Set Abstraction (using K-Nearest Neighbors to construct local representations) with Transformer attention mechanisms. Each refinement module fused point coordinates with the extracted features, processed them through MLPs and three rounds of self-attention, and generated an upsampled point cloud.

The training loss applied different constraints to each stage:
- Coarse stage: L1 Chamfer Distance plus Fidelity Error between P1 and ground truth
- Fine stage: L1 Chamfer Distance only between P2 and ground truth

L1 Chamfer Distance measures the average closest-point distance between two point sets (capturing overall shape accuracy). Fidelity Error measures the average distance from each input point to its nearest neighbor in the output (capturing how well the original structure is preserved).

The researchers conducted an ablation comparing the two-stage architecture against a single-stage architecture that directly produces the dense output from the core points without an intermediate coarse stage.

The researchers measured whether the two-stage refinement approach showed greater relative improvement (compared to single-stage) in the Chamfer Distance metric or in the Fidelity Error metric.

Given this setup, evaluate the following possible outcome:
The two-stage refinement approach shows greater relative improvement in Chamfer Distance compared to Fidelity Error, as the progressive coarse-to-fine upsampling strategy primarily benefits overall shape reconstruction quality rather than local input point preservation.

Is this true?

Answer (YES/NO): YES